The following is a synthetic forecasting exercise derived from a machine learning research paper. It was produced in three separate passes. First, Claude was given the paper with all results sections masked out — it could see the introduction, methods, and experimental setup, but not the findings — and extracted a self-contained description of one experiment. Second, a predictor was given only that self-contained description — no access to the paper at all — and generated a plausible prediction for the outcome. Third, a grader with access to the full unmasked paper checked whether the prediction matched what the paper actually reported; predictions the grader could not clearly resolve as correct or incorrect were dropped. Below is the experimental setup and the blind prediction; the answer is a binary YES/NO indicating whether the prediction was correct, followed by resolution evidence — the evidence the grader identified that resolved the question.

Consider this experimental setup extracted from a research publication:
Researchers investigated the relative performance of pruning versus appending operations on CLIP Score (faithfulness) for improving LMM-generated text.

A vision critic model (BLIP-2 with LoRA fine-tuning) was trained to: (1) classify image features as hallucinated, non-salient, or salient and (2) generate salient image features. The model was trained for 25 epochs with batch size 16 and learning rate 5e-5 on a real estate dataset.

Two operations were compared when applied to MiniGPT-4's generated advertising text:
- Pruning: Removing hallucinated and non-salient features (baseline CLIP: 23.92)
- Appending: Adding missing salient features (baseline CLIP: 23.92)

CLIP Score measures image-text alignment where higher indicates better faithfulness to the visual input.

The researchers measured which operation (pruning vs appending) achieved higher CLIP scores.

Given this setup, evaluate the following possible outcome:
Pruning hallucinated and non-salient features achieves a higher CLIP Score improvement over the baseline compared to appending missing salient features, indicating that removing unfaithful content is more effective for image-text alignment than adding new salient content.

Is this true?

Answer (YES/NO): YES